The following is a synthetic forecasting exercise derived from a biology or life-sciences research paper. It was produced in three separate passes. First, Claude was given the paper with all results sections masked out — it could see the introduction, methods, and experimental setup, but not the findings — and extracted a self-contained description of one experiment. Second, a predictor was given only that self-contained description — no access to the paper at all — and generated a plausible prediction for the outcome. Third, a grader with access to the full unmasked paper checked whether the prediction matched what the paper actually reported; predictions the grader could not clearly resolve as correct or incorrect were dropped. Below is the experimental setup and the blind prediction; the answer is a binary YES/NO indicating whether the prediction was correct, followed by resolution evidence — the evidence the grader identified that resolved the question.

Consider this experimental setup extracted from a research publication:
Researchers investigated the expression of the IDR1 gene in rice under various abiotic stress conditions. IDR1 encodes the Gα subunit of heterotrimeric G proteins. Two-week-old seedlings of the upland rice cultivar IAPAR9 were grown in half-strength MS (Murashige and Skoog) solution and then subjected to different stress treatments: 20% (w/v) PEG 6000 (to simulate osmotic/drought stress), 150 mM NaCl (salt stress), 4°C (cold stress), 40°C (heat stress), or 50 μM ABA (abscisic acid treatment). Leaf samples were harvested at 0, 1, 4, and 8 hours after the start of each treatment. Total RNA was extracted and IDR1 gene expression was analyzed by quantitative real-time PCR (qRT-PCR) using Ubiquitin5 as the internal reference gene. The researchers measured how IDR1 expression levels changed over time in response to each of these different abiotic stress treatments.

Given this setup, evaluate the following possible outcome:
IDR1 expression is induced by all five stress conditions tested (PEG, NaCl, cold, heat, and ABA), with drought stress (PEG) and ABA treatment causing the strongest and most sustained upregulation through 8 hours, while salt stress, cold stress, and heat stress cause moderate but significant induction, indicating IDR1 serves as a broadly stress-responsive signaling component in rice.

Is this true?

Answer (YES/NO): NO